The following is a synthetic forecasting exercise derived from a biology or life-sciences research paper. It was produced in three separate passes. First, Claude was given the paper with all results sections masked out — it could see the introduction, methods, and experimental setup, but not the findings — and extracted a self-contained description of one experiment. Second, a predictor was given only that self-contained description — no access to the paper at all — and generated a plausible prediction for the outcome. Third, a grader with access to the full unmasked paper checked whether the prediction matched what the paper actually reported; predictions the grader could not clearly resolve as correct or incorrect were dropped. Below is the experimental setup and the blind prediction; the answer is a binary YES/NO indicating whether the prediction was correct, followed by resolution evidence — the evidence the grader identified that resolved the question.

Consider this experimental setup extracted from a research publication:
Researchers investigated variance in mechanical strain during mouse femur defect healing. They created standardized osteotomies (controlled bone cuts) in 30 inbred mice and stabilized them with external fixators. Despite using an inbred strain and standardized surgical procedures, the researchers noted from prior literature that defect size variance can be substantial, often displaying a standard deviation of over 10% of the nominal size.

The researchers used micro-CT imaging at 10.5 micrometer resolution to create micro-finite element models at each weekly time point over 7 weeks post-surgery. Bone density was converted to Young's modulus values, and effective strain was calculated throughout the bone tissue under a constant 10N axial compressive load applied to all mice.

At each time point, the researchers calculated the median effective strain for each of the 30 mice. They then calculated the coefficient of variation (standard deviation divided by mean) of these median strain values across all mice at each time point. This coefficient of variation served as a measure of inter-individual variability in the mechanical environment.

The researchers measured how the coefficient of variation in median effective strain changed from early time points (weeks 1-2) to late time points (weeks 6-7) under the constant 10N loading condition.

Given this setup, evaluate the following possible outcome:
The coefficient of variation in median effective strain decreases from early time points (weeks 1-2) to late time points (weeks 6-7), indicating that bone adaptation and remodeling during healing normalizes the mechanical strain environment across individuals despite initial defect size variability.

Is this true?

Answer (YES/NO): NO